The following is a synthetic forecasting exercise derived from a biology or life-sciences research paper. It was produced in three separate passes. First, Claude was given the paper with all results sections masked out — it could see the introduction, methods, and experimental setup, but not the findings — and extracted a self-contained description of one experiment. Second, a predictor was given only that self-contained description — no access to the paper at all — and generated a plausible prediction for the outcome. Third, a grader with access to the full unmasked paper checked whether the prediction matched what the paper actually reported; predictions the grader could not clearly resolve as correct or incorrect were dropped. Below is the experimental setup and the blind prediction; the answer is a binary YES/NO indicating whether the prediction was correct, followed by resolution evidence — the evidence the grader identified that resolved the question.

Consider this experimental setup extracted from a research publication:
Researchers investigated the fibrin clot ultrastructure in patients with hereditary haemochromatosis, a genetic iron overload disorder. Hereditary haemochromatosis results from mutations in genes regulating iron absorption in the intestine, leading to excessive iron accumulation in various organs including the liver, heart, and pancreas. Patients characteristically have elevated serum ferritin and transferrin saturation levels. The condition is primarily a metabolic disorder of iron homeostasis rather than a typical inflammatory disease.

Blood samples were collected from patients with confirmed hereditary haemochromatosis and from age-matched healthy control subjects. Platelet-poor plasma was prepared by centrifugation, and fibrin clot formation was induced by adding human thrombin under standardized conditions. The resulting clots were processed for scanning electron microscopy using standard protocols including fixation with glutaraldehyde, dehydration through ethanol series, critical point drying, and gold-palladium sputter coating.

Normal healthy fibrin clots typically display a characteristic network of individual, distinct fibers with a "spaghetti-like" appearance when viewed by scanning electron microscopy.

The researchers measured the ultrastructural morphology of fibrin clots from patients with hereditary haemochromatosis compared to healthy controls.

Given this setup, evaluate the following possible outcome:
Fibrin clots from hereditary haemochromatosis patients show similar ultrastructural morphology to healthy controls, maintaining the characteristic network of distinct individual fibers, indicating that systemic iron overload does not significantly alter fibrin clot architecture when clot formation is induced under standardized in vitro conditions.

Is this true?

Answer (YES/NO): NO